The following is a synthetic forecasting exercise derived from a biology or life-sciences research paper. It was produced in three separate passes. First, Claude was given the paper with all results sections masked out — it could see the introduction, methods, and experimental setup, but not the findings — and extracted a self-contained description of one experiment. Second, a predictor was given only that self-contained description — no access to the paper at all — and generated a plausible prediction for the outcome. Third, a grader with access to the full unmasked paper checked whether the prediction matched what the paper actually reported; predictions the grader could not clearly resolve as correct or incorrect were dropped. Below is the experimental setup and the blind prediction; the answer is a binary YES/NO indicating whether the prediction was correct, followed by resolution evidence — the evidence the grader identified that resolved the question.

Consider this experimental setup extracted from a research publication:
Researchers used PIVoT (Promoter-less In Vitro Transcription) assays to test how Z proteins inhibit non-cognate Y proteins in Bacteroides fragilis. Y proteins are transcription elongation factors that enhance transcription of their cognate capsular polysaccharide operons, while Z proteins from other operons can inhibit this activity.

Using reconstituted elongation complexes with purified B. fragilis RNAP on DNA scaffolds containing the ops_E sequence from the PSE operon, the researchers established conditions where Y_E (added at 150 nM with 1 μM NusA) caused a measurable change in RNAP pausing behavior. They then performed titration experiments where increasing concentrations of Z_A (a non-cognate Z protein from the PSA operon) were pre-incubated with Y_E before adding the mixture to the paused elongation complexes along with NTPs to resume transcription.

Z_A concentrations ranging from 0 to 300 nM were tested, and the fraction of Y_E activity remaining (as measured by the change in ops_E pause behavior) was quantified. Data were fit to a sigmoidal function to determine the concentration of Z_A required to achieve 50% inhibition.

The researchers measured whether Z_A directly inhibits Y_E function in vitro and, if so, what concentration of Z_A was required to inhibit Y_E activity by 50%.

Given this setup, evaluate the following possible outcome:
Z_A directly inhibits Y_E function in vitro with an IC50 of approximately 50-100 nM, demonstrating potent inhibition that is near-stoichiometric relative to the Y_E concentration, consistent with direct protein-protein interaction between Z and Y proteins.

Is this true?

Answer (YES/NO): NO